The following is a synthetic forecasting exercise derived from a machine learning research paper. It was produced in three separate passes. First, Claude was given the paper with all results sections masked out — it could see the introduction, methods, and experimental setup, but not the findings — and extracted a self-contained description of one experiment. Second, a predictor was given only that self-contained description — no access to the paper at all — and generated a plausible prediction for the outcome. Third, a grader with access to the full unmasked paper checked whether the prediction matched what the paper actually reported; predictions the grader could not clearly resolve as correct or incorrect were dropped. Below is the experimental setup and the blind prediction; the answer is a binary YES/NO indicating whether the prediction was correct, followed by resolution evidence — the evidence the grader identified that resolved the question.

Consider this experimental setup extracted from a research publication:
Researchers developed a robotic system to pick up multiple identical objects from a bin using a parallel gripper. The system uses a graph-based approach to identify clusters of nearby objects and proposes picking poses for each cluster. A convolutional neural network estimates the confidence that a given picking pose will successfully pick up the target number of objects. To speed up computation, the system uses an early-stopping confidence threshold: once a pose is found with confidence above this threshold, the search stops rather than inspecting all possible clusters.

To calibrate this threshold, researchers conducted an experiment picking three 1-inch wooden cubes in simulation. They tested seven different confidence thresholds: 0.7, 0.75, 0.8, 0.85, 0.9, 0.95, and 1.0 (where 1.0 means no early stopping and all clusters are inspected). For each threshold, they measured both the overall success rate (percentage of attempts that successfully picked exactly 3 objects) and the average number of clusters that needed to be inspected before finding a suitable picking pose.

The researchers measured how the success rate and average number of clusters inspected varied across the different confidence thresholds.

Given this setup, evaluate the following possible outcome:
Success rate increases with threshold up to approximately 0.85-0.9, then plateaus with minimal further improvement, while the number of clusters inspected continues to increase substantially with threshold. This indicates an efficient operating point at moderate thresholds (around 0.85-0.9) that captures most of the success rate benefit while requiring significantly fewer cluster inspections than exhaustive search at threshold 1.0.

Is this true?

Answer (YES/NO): YES